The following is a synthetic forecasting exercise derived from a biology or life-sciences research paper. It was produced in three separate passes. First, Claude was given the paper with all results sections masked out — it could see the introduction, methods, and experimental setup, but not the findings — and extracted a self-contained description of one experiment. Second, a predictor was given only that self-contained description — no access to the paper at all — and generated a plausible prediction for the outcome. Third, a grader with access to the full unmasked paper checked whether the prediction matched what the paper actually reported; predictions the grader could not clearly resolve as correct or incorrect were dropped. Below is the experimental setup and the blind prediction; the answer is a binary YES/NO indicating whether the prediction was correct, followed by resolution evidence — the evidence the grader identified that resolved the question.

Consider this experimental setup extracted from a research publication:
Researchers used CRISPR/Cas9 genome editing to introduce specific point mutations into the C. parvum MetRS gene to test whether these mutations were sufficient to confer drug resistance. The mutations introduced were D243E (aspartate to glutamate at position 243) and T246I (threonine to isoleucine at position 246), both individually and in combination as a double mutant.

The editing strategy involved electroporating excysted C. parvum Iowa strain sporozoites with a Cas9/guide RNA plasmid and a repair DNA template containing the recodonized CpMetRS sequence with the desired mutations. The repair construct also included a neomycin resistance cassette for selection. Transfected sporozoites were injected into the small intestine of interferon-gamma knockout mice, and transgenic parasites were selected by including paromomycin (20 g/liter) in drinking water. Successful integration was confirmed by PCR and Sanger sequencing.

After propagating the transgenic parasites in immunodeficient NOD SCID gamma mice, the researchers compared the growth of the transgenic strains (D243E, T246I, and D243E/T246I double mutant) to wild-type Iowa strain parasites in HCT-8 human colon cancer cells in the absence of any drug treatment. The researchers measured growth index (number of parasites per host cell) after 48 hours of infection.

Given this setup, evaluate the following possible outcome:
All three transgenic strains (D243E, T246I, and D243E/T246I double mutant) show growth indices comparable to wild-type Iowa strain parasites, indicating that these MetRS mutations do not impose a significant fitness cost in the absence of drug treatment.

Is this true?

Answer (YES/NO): YES